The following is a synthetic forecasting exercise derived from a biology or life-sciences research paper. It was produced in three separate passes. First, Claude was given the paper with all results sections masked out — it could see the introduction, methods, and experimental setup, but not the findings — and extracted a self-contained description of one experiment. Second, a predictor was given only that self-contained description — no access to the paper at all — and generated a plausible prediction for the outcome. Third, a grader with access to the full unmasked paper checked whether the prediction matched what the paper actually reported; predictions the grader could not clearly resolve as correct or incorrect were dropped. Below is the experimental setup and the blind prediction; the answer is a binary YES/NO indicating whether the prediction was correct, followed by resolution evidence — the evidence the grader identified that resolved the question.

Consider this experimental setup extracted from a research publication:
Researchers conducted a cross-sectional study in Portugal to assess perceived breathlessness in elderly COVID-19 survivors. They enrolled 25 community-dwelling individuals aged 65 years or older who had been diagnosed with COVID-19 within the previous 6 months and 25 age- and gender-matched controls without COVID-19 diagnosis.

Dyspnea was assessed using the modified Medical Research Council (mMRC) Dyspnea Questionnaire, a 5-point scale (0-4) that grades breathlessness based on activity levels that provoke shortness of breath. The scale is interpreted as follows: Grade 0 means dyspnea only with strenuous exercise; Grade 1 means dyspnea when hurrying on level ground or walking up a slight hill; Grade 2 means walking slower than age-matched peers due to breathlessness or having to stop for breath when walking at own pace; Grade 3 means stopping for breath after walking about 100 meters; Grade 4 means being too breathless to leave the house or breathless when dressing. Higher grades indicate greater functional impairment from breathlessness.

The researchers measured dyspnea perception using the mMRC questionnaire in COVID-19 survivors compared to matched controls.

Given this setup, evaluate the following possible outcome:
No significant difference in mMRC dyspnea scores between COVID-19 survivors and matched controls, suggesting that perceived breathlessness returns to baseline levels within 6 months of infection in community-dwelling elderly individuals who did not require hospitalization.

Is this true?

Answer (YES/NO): NO